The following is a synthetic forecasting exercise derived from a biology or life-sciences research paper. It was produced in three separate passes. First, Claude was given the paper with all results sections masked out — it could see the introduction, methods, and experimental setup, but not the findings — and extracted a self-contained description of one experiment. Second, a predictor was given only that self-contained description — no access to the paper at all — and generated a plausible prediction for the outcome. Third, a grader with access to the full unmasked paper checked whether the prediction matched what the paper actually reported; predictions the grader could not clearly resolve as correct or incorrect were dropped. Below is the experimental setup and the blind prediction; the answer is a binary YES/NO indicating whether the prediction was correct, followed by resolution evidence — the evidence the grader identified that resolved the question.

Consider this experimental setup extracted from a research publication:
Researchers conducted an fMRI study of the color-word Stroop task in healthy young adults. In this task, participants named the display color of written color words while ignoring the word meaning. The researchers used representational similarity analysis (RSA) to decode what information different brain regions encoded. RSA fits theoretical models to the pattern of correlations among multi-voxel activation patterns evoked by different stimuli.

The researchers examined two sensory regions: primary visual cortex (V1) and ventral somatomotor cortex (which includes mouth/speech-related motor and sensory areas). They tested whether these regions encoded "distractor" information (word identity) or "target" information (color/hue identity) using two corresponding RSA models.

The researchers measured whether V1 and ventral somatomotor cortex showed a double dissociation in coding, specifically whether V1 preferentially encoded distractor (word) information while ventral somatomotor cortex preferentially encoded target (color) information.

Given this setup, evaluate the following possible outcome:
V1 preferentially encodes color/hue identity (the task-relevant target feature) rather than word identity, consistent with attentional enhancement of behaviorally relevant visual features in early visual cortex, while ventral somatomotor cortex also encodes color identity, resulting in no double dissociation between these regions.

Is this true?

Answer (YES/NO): NO